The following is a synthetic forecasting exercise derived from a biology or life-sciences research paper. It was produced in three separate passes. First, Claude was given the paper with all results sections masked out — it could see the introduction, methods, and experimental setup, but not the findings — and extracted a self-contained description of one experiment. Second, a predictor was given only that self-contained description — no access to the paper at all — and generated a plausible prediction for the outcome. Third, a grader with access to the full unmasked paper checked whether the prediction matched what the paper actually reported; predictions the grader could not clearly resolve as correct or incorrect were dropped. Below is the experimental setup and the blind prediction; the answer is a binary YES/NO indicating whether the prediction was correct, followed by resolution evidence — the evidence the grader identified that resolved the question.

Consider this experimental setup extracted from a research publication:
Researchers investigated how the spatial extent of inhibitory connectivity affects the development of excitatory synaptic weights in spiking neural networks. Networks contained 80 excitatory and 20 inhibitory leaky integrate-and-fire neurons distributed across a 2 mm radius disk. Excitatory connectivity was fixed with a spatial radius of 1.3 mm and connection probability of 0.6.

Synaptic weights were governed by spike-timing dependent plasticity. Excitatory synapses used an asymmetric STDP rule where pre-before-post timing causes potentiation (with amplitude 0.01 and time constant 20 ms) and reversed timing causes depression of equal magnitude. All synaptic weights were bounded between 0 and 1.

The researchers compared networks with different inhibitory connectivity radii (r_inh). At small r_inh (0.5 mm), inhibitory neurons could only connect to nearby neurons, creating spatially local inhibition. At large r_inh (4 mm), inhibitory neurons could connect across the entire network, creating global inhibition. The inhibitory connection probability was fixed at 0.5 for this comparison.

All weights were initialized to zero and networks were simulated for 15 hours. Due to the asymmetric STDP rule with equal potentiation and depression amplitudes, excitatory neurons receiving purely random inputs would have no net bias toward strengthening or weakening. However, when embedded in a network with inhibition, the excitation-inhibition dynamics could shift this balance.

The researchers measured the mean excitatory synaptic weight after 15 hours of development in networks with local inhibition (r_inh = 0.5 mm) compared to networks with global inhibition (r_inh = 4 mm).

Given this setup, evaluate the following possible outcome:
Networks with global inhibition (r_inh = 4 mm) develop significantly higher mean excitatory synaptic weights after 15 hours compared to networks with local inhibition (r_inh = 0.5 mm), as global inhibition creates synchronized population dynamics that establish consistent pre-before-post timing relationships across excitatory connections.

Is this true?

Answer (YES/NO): NO